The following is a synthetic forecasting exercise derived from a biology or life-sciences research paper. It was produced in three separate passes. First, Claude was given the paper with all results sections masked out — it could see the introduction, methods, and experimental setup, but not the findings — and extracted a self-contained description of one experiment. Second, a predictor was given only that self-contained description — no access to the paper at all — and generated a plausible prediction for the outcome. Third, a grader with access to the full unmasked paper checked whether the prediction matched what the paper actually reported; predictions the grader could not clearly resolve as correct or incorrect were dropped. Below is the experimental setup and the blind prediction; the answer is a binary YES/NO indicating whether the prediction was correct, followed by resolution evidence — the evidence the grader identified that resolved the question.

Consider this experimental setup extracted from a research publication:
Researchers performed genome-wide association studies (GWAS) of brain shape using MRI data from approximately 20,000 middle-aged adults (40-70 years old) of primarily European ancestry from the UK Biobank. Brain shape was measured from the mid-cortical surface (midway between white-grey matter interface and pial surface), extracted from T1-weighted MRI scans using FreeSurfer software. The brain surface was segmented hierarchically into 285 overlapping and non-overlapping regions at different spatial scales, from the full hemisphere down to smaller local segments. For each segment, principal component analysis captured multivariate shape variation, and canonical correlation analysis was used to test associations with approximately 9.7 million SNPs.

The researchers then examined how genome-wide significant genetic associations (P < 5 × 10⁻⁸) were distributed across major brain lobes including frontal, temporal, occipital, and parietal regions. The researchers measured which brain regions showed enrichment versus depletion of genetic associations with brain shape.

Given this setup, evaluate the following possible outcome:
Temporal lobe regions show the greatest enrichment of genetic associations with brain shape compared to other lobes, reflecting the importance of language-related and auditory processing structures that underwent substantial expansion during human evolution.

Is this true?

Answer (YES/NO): NO